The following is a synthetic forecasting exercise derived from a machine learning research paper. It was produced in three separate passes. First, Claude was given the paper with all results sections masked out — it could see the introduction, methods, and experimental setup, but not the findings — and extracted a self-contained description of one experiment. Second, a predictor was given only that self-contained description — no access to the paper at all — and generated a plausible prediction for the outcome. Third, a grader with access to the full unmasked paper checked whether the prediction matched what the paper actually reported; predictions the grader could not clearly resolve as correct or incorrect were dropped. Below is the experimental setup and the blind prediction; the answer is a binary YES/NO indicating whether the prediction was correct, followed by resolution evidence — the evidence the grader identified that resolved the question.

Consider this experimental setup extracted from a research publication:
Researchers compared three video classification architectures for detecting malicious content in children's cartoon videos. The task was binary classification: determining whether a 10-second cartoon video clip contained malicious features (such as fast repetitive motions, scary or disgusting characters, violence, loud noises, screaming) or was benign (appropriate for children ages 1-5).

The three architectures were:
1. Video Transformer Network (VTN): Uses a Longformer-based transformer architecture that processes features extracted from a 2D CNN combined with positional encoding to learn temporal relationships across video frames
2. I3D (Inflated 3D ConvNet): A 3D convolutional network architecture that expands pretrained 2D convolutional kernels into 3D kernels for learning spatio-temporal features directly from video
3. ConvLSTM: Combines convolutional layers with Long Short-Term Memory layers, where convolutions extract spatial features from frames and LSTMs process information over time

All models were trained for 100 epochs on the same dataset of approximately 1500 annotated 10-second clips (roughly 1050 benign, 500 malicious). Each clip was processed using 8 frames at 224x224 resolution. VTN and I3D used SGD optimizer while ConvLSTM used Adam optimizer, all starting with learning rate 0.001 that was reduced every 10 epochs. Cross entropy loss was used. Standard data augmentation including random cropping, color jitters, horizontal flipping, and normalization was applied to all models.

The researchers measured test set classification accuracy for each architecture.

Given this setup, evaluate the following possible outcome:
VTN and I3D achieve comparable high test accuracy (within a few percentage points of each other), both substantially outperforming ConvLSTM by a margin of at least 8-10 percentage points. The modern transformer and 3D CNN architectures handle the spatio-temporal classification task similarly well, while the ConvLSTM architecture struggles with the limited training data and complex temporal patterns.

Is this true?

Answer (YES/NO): NO